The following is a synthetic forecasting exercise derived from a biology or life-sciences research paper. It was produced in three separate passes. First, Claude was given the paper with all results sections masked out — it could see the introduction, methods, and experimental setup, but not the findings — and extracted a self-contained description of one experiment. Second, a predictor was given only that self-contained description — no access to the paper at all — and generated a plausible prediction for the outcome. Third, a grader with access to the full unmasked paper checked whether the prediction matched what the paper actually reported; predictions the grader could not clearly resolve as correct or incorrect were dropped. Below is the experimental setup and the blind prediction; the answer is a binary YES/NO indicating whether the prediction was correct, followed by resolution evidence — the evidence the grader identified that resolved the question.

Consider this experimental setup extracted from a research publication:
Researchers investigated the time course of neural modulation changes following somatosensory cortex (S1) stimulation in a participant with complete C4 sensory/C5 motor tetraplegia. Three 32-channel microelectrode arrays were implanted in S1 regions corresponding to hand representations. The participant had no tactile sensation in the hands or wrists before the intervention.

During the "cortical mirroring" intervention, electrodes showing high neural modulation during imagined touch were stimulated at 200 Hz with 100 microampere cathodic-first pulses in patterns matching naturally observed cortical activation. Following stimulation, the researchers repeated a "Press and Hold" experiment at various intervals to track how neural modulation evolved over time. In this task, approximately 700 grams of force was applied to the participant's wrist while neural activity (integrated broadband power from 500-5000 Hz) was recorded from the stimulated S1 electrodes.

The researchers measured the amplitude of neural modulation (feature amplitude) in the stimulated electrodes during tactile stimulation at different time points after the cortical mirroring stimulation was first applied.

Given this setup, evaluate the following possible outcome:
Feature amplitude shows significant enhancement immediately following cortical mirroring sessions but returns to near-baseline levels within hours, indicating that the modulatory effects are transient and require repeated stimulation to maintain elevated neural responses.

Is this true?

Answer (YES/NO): NO